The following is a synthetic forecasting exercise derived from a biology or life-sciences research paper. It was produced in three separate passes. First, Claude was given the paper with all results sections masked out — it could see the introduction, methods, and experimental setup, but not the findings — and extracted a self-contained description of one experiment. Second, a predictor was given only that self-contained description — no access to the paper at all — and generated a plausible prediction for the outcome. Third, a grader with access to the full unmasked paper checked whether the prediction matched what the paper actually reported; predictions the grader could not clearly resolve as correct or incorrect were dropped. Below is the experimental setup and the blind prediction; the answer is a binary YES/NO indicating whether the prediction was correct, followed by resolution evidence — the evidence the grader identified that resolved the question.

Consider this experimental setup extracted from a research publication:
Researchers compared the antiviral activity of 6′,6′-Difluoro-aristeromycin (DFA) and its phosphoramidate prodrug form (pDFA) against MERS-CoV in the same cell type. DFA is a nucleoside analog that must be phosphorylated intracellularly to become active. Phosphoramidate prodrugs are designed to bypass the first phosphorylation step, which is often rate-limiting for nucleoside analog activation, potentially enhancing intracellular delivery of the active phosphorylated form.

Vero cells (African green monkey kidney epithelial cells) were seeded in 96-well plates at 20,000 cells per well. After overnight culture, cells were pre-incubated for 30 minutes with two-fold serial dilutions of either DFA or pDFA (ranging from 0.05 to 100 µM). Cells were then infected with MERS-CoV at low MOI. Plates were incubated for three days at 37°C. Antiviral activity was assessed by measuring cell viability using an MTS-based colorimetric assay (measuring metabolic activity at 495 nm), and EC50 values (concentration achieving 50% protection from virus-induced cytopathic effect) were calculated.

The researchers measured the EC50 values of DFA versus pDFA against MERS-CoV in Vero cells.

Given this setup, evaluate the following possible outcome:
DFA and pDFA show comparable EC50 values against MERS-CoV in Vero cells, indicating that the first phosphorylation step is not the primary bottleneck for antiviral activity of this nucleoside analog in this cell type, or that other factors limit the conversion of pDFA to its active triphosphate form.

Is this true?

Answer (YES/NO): NO